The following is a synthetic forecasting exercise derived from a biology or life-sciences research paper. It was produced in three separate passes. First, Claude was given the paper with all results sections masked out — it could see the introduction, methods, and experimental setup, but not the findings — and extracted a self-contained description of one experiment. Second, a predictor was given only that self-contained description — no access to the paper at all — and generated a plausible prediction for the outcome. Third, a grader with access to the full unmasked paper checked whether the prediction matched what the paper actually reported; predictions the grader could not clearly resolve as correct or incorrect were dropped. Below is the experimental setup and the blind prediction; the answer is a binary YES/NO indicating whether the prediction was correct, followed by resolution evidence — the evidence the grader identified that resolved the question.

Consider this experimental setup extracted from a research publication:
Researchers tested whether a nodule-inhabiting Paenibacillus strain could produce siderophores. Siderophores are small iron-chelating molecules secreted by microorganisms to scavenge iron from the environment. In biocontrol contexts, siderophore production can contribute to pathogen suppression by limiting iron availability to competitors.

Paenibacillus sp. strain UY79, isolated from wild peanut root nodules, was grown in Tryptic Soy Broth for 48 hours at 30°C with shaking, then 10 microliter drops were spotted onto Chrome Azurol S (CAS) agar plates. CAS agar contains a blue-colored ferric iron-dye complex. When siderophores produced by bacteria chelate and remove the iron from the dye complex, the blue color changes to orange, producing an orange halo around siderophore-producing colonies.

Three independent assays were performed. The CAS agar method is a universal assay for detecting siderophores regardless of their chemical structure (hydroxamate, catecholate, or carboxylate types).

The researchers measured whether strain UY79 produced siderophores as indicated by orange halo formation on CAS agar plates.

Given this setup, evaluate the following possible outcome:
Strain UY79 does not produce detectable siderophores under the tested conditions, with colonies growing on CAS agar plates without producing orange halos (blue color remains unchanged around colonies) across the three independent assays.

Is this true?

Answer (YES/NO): NO